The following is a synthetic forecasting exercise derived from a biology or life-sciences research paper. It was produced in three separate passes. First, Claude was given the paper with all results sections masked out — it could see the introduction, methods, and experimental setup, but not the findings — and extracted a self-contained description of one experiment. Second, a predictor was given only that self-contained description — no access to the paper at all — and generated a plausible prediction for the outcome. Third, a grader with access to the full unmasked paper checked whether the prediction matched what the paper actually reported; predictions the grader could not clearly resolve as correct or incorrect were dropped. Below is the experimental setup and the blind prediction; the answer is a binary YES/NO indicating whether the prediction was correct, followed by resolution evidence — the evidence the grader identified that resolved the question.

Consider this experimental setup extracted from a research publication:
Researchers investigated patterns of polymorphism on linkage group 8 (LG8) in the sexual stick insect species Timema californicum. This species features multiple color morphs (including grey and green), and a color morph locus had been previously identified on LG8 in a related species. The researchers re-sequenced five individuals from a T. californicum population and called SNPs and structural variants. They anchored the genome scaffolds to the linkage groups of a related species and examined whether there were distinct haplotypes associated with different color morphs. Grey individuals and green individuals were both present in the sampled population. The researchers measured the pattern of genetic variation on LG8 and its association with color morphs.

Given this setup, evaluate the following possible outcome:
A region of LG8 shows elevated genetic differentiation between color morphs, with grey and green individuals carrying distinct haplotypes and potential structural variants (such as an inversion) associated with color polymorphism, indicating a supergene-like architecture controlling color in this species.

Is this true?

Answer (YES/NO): NO